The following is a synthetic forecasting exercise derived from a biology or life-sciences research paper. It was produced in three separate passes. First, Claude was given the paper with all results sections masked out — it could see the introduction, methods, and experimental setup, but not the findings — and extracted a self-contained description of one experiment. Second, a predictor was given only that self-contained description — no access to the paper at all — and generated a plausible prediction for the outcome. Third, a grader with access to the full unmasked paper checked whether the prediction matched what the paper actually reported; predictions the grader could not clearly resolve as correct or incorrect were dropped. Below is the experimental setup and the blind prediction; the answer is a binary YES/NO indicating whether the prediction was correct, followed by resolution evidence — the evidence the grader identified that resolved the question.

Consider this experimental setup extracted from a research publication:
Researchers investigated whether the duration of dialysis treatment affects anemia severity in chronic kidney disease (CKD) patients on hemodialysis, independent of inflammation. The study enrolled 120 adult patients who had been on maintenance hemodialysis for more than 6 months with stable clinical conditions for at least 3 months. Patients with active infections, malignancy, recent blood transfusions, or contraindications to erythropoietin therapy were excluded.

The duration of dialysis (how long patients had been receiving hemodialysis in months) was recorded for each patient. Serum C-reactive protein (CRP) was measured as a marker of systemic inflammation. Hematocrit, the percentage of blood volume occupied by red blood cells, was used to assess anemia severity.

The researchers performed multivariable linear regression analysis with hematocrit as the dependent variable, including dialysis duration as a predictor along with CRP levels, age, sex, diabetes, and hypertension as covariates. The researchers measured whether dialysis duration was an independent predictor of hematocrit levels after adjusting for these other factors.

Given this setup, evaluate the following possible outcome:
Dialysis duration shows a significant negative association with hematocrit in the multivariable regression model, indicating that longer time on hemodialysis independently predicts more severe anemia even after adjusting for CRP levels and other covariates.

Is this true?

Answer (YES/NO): NO